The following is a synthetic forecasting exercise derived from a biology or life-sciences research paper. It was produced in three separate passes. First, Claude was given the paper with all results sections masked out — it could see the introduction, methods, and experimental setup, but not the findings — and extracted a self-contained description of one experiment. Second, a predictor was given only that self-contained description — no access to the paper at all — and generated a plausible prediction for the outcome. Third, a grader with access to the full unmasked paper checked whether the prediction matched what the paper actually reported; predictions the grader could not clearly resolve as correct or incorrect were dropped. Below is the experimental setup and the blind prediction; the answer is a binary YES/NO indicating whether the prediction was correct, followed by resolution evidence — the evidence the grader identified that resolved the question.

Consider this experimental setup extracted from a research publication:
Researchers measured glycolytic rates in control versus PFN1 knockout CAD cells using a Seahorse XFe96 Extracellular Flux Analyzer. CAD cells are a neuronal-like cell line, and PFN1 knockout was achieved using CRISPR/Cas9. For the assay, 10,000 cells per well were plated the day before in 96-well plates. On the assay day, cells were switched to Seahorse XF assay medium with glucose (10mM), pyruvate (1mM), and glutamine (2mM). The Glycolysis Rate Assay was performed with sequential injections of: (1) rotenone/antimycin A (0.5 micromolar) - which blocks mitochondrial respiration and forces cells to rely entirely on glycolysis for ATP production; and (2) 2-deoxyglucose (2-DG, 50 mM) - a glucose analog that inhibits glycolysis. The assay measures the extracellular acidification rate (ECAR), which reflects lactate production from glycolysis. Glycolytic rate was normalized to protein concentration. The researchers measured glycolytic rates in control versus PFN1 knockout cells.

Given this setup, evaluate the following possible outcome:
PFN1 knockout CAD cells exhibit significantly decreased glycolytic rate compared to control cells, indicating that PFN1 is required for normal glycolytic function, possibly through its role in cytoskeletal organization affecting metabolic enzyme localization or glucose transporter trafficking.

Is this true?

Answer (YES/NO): YES